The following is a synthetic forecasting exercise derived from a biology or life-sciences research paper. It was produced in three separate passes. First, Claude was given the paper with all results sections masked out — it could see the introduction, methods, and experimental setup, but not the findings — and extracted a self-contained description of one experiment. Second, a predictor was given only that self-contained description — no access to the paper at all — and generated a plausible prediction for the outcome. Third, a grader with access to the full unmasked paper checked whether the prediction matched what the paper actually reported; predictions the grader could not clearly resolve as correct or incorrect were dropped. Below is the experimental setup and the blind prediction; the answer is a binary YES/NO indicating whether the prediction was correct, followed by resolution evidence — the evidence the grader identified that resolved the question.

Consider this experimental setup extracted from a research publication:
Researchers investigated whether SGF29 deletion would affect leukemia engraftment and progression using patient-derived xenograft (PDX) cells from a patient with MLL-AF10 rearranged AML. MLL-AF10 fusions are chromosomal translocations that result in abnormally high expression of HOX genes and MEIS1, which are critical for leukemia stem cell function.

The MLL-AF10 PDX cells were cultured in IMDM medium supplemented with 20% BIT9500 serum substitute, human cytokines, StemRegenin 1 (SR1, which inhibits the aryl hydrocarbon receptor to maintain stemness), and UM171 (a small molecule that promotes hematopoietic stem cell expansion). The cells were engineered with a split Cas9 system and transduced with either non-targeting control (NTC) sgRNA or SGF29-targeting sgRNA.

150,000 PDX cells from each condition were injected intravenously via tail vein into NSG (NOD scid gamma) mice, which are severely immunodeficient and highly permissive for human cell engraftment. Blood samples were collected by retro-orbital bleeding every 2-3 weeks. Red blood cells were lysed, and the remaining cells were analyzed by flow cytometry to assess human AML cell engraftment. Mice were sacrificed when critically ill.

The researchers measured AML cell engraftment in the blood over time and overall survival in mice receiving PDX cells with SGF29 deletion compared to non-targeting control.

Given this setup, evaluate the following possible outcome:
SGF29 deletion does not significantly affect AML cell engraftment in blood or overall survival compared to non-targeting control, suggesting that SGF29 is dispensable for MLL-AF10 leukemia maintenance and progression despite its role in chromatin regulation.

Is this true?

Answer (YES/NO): NO